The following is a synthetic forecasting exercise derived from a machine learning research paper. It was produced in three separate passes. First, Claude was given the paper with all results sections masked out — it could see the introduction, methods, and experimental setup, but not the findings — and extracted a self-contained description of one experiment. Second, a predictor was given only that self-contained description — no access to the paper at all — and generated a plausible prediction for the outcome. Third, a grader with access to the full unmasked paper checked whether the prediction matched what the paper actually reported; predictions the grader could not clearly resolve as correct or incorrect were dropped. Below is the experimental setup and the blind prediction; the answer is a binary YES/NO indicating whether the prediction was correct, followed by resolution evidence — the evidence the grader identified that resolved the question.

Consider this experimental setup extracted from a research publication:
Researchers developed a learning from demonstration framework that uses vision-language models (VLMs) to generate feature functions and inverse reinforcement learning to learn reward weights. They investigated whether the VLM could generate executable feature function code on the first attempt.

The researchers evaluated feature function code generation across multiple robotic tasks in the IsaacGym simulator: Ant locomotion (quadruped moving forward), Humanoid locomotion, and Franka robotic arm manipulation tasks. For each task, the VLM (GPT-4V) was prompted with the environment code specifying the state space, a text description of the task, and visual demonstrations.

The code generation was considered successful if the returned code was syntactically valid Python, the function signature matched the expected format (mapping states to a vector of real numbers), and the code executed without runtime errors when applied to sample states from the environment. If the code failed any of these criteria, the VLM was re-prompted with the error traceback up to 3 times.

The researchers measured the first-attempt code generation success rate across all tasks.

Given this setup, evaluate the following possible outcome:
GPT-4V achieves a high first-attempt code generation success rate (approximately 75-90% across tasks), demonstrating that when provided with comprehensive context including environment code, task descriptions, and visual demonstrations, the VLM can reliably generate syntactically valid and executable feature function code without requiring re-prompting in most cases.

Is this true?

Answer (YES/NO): YES